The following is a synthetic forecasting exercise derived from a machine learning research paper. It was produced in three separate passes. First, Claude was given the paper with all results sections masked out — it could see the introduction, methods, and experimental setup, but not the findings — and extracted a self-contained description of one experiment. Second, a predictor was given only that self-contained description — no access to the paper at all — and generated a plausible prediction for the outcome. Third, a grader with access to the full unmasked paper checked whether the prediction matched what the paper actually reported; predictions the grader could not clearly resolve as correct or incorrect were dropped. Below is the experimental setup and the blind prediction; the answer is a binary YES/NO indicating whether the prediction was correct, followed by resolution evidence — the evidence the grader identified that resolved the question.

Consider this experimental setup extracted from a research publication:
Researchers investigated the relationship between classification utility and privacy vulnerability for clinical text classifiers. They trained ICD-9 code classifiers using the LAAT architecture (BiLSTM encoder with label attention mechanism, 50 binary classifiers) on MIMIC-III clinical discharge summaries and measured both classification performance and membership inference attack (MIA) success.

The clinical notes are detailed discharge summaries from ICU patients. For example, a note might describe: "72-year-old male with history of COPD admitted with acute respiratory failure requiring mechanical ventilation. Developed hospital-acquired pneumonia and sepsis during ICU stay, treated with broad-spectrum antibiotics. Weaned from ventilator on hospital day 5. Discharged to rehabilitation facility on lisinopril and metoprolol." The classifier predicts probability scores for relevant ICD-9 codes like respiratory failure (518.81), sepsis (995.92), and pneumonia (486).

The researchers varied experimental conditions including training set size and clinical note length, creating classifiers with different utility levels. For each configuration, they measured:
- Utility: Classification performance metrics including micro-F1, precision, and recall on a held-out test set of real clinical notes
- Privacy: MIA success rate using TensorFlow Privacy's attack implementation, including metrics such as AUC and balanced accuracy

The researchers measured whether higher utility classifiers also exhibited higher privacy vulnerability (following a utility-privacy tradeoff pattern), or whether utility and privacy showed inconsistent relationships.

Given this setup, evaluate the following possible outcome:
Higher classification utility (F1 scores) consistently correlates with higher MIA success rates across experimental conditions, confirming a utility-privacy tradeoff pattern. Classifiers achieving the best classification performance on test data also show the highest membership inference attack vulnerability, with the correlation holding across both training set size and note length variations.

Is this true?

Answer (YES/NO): YES